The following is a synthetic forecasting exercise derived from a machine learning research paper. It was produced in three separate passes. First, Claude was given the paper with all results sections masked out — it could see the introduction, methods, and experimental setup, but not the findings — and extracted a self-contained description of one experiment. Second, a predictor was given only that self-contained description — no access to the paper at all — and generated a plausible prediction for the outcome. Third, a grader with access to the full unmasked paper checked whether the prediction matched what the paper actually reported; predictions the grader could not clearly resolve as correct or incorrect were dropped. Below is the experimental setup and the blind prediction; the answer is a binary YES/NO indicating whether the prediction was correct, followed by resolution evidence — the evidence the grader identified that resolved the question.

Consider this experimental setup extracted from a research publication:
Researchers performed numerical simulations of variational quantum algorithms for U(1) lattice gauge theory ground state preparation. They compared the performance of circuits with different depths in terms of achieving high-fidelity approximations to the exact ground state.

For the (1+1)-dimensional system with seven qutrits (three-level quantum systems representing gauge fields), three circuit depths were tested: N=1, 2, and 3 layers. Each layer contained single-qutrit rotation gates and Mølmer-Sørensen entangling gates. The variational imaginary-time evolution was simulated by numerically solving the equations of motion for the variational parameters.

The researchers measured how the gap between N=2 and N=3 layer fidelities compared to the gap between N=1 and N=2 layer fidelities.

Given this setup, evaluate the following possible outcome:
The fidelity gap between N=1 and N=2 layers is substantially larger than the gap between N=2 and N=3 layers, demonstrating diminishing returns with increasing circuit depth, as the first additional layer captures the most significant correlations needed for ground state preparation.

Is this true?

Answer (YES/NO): YES